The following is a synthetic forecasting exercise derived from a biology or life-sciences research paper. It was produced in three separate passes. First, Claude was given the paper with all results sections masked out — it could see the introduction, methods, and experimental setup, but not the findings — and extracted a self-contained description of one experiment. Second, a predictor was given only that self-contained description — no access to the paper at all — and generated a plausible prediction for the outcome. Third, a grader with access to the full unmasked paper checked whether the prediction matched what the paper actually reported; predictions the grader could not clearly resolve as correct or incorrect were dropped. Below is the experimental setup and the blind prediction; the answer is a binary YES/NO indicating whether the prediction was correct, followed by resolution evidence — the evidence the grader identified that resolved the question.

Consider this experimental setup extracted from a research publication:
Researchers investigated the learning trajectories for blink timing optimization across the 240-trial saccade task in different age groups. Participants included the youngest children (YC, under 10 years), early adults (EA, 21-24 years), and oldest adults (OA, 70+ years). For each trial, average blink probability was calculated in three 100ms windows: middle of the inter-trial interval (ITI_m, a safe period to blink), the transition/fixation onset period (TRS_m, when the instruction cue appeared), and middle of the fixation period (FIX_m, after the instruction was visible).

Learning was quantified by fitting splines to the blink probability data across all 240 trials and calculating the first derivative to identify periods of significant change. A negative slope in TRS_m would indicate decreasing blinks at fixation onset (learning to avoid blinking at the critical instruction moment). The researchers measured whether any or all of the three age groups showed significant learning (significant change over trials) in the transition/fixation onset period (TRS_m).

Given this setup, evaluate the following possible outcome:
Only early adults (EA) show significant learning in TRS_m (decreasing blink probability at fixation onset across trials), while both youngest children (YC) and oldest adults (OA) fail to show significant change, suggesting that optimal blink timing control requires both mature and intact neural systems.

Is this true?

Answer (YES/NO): YES